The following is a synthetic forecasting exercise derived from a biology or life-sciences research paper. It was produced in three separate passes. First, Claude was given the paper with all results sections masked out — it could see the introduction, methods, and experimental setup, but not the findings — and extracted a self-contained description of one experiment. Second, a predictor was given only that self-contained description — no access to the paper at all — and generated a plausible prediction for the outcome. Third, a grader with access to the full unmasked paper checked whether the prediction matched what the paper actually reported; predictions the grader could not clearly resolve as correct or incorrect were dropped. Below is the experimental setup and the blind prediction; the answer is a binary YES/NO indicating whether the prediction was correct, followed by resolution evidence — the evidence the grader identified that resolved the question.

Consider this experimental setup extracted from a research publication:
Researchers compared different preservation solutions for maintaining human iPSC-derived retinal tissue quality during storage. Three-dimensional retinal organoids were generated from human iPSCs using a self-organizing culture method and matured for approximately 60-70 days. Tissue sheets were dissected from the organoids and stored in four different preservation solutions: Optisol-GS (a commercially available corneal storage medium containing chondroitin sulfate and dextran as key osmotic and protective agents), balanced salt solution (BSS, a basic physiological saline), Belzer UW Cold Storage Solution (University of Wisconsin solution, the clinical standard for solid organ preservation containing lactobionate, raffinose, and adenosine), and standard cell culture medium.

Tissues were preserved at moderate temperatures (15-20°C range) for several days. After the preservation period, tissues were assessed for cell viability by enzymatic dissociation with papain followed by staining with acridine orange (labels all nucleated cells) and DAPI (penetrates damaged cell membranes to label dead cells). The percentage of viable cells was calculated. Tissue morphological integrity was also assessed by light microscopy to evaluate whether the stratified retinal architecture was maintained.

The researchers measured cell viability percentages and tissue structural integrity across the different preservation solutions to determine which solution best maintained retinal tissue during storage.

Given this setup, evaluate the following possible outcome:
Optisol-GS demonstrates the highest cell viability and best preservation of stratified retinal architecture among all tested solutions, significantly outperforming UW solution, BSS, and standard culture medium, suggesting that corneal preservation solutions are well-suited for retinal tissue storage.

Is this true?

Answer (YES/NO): NO